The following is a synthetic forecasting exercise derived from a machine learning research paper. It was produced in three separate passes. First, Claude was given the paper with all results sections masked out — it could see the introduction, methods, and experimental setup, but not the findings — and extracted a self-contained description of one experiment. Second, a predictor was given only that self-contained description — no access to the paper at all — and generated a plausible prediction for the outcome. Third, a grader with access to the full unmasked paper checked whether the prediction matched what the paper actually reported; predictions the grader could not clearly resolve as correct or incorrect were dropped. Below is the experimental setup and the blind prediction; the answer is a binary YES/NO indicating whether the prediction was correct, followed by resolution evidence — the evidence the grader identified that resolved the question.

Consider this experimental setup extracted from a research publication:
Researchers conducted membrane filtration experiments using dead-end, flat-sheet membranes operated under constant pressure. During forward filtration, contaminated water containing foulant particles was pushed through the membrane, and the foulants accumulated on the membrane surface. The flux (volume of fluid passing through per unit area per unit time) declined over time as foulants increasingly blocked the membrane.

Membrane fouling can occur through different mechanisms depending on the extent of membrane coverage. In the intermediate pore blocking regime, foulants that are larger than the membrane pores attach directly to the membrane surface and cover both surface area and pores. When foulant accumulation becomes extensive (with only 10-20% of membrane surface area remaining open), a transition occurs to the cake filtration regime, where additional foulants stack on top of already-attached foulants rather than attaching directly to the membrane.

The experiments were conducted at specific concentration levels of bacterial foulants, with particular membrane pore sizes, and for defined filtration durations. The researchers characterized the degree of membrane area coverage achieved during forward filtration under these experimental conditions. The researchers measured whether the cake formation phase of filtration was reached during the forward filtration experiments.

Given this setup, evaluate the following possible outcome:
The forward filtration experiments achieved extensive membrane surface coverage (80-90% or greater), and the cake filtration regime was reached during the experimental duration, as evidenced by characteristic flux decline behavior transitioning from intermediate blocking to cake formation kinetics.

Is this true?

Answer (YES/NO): NO